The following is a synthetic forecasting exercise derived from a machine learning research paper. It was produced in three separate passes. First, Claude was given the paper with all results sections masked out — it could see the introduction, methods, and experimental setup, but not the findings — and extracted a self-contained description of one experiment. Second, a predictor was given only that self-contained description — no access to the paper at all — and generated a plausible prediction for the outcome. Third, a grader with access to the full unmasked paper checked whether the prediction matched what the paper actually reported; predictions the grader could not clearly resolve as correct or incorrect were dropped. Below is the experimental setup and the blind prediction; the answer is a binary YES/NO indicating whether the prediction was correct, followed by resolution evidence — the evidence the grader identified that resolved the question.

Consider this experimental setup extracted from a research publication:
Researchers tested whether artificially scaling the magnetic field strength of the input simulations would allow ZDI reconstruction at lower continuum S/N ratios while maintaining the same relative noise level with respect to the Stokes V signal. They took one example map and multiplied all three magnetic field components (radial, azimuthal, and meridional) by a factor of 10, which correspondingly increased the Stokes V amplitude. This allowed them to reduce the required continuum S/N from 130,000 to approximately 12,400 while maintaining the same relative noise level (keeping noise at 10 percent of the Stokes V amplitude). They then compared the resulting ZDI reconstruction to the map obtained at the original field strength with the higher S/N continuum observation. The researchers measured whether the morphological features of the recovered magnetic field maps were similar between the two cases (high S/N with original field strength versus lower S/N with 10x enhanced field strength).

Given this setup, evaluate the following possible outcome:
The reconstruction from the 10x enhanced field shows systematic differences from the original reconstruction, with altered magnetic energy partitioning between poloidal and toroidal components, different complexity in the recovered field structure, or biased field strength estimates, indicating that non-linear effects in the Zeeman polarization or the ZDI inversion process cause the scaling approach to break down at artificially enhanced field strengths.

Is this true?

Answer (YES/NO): NO